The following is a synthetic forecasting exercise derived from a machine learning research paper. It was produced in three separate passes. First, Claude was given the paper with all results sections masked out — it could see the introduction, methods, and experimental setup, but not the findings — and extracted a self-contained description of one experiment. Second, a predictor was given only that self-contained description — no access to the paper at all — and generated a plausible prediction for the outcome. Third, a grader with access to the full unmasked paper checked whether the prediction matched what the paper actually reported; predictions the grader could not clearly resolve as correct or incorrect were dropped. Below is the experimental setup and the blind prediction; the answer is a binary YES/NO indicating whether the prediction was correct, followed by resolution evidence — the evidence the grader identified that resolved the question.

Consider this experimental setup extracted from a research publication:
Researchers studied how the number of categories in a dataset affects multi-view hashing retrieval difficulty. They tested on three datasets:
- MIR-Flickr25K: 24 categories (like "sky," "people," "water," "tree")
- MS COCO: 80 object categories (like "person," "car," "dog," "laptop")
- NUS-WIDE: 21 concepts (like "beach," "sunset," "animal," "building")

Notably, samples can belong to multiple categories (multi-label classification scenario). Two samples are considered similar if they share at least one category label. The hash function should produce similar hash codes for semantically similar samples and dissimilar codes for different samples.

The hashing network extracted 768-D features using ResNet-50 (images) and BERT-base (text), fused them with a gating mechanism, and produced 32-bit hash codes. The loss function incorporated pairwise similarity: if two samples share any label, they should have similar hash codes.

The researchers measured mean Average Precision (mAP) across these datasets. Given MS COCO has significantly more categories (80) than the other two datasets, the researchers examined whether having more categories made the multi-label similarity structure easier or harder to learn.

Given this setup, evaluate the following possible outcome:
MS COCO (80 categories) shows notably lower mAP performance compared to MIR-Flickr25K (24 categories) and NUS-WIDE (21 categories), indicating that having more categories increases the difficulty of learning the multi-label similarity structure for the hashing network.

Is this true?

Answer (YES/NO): YES